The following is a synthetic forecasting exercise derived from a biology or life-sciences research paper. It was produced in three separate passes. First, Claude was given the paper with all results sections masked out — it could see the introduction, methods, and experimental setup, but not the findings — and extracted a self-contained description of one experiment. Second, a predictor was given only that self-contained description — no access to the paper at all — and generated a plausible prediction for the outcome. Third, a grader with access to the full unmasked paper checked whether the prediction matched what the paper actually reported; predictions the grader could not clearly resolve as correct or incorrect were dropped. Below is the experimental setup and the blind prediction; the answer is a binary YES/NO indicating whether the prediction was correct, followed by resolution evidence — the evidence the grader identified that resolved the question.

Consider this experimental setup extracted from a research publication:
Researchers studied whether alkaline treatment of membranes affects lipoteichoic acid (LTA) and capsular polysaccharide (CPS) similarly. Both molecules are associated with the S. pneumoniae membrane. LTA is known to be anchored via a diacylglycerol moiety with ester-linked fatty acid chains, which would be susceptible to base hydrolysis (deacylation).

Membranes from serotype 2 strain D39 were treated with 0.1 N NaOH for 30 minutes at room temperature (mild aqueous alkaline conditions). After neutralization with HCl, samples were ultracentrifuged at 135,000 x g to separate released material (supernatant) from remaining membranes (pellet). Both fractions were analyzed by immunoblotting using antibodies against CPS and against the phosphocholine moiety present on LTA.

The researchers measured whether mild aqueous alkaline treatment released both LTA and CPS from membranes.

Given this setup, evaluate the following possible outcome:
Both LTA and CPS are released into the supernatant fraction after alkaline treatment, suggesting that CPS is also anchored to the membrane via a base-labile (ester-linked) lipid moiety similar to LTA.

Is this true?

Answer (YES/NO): YES